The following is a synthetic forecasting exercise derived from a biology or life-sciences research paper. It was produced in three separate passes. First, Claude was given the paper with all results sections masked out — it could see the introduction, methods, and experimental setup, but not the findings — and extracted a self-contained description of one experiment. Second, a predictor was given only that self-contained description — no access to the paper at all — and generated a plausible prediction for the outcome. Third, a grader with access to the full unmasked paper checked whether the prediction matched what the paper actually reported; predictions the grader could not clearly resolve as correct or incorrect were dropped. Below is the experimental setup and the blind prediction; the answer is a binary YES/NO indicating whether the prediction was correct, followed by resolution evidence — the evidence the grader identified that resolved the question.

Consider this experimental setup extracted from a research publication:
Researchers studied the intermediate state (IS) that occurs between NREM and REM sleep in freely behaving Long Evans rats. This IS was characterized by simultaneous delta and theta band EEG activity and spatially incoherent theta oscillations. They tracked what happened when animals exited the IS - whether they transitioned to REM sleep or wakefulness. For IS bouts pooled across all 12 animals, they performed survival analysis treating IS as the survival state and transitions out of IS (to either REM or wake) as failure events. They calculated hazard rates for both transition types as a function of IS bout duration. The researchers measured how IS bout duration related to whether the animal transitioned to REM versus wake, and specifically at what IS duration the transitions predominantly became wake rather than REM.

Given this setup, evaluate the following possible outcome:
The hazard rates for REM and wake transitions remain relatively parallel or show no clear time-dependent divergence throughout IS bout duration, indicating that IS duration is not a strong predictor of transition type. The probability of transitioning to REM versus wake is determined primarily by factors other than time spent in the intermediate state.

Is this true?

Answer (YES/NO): NO